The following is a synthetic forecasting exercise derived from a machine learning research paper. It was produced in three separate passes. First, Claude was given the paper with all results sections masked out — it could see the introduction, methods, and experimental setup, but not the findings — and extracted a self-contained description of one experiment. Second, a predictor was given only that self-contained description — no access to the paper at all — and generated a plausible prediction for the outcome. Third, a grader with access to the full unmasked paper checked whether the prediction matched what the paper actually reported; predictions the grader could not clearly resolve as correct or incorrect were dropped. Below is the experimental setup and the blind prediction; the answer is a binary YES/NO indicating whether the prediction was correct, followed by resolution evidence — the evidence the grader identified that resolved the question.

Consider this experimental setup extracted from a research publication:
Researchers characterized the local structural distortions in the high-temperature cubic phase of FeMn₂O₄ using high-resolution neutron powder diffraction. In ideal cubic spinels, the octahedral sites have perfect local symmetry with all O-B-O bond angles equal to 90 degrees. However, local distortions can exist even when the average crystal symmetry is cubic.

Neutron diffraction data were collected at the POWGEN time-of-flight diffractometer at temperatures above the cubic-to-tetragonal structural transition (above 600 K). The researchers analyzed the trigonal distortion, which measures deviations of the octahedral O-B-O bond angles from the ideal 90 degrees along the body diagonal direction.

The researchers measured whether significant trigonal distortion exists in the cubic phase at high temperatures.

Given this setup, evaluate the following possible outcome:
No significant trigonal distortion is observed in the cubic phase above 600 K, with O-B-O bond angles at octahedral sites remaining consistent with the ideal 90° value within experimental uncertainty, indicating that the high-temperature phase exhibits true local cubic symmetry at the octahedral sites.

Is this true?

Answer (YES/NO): NO